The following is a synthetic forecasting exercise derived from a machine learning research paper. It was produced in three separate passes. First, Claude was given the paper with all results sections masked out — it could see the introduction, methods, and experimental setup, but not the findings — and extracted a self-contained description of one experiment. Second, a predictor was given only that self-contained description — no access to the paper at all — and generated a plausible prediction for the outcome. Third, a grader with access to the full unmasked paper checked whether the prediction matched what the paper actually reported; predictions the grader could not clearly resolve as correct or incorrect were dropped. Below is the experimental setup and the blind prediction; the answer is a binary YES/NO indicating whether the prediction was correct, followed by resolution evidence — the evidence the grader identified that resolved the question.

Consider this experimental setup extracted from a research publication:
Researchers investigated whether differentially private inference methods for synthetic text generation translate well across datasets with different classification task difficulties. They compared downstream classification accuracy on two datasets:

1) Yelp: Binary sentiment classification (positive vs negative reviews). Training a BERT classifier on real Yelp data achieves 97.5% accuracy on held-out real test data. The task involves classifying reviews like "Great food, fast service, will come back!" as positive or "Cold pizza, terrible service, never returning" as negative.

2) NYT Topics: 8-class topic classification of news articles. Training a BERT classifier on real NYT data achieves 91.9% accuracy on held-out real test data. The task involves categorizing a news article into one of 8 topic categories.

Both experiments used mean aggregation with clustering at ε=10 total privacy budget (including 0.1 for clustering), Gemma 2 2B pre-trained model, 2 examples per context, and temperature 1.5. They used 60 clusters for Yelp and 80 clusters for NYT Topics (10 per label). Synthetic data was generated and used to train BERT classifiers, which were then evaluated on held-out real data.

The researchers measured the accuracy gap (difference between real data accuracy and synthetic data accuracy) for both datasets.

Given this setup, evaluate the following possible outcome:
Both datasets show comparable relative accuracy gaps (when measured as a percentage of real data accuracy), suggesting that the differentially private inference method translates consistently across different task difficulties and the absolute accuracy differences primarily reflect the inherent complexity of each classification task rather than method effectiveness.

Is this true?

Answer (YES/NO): NO